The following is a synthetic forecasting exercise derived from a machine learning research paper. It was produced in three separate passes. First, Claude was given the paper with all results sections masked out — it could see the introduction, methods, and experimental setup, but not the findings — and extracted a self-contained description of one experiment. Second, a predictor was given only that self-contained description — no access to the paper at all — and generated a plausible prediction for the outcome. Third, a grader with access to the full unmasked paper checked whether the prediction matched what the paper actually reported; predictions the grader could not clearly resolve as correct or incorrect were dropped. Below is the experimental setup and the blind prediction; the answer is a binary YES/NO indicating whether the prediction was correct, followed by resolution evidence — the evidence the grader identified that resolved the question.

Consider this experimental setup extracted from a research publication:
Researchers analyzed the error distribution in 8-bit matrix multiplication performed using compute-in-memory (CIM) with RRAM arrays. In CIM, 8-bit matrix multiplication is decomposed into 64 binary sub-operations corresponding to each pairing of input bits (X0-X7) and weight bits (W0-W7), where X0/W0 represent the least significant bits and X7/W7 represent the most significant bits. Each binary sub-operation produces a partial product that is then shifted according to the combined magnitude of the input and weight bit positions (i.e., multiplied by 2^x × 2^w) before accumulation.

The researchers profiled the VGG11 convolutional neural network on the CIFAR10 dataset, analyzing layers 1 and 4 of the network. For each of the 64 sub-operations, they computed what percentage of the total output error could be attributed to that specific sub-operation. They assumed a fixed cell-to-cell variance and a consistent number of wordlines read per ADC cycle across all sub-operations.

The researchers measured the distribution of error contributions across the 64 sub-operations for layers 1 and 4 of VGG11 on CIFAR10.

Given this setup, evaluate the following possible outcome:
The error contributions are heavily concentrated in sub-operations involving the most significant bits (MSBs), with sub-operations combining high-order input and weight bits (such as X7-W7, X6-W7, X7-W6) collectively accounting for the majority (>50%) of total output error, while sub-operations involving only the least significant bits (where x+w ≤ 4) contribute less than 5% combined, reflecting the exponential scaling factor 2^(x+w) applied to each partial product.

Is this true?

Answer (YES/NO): NO